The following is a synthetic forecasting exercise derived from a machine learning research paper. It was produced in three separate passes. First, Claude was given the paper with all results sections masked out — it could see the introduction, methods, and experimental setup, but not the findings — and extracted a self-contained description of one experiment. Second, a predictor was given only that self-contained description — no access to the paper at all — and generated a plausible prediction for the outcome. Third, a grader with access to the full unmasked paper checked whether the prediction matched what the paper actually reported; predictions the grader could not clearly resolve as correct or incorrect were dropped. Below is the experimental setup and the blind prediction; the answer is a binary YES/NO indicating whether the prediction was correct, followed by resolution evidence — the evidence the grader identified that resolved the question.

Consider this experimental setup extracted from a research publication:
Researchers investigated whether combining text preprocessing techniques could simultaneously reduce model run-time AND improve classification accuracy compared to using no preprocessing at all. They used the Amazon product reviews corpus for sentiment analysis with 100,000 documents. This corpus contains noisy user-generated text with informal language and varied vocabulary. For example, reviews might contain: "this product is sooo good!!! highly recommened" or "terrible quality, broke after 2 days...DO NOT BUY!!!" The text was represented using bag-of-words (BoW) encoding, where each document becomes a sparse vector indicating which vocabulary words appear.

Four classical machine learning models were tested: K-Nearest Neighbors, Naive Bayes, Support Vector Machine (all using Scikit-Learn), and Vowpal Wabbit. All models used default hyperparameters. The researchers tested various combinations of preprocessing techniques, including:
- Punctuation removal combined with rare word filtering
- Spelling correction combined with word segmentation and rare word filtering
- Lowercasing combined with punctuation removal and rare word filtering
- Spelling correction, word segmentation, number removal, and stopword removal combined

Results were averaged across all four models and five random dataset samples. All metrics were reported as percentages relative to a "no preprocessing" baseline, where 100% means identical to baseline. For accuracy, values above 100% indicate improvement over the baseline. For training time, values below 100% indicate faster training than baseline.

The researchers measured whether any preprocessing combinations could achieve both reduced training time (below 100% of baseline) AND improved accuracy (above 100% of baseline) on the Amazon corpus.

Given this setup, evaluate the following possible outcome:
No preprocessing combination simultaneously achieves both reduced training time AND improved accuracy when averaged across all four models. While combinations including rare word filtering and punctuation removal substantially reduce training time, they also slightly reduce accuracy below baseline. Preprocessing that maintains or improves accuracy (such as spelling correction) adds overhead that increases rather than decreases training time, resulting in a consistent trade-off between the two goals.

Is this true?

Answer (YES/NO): NO